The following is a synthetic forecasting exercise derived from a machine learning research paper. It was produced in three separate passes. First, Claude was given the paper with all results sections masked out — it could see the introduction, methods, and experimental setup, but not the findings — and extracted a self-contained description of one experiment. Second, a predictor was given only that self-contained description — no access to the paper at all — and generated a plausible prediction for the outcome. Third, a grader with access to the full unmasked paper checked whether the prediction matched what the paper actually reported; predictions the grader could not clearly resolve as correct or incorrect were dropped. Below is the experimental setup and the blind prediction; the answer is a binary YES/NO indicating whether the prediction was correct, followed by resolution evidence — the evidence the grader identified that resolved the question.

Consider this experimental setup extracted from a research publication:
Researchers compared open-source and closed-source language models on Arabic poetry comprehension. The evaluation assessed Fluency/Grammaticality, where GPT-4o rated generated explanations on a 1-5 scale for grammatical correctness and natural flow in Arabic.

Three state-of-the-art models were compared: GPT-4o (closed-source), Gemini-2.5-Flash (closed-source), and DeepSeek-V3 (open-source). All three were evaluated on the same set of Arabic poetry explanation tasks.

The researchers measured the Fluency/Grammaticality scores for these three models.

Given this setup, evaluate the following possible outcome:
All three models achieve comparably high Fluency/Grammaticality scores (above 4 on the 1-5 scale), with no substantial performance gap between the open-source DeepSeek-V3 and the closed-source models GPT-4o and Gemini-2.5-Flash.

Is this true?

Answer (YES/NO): YES